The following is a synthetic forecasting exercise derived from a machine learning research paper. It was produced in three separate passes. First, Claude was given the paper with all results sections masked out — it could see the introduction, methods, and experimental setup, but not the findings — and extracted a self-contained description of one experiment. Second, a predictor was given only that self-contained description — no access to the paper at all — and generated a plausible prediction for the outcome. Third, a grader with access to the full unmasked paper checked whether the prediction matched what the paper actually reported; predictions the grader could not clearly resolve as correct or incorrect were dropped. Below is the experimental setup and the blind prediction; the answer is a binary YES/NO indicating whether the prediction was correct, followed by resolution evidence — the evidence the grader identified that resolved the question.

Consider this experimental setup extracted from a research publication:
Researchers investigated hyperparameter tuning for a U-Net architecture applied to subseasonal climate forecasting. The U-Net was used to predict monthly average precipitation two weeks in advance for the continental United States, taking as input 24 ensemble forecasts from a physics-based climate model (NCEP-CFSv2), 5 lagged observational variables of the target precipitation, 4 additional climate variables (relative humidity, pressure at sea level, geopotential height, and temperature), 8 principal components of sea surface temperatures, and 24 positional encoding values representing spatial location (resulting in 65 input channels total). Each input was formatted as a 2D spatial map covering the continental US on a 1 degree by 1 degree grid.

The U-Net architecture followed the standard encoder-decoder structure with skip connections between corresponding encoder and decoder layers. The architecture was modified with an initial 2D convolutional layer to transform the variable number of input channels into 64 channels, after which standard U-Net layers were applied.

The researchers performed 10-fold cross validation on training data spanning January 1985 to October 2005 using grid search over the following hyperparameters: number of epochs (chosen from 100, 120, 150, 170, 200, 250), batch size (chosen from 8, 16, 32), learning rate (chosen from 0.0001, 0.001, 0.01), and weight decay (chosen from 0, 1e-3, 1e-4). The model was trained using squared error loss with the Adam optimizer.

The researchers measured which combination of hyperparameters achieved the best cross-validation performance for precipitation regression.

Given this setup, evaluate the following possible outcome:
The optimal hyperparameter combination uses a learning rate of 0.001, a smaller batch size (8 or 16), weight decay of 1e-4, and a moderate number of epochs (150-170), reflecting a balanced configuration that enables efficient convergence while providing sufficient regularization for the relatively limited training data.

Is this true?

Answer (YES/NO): NO